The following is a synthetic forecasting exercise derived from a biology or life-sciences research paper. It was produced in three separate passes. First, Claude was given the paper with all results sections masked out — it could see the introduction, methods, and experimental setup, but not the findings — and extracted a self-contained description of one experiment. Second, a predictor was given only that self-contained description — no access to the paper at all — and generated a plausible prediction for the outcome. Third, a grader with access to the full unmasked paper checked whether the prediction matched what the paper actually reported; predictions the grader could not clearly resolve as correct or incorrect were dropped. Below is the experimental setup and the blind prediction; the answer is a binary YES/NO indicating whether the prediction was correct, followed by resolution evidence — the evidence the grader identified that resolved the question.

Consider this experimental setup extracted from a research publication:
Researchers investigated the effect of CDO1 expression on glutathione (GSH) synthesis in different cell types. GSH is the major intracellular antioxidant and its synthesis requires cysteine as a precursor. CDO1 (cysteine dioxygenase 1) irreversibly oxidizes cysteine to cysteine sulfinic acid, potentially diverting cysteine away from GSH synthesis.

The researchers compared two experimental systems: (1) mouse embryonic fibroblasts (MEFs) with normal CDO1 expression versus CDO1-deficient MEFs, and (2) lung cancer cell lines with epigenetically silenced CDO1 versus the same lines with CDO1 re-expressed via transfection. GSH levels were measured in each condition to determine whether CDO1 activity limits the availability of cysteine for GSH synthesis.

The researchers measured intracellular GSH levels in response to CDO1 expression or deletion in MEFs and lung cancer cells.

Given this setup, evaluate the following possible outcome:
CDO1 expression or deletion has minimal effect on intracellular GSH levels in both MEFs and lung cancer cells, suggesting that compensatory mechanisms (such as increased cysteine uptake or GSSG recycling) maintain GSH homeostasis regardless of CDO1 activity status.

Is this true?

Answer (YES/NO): NO